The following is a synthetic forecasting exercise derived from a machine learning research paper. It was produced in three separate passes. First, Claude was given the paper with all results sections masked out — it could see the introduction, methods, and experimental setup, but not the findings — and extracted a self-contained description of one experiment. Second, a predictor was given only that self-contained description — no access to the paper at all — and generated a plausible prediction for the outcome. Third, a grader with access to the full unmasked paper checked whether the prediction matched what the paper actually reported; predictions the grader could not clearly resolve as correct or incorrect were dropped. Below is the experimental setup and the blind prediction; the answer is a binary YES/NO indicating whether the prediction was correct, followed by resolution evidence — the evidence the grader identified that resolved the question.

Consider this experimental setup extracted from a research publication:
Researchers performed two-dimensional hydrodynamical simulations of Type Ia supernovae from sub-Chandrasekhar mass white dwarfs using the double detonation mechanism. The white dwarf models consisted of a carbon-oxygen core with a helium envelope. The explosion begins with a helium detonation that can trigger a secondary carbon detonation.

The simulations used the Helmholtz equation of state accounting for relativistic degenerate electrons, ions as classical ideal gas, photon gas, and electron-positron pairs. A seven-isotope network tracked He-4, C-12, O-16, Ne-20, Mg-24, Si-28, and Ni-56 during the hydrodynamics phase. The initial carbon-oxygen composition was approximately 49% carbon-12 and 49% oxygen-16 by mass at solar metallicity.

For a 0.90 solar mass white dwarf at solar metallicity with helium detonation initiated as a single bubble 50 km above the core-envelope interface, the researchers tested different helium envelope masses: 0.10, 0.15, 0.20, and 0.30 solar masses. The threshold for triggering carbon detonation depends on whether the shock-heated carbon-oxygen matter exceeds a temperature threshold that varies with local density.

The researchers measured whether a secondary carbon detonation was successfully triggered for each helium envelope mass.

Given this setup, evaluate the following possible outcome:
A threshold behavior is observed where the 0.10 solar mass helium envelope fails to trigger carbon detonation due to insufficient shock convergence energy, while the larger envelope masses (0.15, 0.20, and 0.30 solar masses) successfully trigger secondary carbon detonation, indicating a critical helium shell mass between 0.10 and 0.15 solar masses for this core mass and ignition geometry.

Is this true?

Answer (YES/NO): YES